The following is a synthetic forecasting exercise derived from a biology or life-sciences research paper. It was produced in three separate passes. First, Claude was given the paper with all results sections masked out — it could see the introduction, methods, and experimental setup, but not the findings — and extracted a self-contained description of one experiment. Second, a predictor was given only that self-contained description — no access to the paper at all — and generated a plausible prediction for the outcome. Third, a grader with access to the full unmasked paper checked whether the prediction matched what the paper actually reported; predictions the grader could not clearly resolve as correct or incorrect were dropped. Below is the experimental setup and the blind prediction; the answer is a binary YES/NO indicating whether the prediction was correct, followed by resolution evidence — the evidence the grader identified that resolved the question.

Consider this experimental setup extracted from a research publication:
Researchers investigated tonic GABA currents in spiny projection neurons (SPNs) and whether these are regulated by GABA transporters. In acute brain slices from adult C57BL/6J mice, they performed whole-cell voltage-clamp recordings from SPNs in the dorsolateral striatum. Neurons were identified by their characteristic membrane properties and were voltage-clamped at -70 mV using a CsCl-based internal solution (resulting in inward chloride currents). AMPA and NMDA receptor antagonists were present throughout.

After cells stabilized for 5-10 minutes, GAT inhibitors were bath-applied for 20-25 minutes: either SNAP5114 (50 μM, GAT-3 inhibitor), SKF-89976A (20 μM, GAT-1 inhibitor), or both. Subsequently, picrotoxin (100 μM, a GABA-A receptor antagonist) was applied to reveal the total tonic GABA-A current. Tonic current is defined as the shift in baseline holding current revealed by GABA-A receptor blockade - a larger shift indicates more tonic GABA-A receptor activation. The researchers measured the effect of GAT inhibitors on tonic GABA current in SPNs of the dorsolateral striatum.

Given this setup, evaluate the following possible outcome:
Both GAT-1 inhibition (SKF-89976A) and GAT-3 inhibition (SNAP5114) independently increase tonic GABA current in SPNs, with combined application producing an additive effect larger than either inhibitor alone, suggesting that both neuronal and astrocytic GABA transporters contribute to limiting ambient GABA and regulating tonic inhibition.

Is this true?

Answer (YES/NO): NO